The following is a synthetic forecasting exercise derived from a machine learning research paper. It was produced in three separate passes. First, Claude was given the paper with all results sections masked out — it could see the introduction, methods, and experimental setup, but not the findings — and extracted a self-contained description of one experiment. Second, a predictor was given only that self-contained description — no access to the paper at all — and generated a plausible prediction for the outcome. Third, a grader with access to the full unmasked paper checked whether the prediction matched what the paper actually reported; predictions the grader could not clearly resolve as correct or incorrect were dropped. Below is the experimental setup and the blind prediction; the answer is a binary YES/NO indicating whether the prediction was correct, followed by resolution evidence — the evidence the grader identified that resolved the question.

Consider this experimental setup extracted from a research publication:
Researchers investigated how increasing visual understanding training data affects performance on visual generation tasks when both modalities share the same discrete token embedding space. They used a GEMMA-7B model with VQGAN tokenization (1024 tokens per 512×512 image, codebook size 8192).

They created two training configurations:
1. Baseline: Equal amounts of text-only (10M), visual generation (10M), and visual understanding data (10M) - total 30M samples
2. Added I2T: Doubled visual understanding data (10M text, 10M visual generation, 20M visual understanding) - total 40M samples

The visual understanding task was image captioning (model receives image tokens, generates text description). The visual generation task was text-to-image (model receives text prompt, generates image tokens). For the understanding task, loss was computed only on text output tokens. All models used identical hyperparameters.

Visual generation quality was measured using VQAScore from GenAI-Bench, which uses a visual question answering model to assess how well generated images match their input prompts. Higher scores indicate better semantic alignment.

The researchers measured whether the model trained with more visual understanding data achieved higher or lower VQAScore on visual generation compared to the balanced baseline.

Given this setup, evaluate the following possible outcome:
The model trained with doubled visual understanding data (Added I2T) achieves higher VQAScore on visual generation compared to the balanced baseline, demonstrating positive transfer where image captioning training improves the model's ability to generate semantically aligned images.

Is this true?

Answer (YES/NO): YES